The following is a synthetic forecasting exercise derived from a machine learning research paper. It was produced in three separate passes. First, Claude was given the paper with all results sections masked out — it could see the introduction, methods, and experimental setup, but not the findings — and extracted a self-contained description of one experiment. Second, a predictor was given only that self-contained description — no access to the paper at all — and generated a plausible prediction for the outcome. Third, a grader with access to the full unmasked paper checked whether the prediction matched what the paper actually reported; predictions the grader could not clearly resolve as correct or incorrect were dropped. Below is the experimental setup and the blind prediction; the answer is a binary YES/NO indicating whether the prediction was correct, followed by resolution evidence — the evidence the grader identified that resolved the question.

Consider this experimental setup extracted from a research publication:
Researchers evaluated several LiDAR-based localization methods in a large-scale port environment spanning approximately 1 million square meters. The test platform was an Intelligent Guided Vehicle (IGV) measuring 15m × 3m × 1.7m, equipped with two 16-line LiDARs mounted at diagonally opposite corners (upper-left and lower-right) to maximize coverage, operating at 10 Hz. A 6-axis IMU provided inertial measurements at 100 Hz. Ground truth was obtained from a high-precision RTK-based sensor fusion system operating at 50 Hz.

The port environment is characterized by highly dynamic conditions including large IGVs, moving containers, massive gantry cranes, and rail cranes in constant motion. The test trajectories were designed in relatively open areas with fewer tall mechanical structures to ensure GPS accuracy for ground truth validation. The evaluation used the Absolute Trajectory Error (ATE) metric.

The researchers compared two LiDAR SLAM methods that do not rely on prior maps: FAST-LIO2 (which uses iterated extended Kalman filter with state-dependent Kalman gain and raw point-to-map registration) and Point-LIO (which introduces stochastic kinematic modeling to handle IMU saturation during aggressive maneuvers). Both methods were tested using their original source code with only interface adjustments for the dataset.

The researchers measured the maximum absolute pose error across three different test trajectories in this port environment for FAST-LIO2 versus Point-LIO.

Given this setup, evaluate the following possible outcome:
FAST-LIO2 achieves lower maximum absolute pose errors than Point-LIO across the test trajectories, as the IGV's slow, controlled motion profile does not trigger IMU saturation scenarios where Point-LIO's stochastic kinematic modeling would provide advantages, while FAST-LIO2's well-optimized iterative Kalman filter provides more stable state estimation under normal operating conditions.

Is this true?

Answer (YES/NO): YES